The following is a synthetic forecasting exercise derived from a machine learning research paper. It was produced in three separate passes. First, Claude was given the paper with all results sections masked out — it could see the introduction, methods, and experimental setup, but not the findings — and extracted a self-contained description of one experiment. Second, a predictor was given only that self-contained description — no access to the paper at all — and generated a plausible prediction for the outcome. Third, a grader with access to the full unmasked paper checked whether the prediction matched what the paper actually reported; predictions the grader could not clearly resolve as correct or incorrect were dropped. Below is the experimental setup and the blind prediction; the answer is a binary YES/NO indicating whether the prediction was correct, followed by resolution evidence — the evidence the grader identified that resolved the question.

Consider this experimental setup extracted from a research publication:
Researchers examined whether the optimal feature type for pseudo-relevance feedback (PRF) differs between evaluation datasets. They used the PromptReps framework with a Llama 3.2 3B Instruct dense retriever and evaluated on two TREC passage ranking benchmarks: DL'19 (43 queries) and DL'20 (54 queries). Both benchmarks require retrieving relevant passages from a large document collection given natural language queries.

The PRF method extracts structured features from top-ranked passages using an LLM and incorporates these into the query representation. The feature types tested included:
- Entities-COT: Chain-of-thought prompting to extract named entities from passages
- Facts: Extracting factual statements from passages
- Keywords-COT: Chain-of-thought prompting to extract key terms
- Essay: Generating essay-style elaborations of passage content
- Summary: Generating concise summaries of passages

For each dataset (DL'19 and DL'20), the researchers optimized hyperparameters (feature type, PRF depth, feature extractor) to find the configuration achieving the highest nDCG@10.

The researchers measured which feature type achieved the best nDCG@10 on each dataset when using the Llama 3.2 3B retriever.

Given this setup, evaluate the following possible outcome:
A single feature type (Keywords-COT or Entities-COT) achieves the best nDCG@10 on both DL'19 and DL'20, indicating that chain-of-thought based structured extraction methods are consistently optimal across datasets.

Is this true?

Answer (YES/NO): NO